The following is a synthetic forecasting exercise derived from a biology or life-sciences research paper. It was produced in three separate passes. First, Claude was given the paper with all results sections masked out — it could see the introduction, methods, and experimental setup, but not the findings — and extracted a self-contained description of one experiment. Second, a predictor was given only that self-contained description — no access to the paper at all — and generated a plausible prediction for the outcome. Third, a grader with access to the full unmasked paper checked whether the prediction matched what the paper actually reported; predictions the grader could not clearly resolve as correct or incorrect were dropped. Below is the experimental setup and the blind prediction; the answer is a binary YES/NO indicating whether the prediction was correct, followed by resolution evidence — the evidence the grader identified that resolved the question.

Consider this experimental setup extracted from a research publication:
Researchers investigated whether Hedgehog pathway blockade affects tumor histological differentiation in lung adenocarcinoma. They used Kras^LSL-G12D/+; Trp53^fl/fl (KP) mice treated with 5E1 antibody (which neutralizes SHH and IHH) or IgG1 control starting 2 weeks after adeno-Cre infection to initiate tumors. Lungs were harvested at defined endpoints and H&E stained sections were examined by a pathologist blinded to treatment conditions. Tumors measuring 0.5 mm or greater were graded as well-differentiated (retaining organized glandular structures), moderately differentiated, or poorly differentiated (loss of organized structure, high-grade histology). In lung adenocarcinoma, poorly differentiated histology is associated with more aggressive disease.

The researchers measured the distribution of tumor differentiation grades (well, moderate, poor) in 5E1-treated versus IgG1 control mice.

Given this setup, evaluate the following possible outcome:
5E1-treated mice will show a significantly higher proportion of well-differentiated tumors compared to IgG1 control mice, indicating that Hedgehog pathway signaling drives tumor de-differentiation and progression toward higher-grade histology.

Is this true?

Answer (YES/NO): NO